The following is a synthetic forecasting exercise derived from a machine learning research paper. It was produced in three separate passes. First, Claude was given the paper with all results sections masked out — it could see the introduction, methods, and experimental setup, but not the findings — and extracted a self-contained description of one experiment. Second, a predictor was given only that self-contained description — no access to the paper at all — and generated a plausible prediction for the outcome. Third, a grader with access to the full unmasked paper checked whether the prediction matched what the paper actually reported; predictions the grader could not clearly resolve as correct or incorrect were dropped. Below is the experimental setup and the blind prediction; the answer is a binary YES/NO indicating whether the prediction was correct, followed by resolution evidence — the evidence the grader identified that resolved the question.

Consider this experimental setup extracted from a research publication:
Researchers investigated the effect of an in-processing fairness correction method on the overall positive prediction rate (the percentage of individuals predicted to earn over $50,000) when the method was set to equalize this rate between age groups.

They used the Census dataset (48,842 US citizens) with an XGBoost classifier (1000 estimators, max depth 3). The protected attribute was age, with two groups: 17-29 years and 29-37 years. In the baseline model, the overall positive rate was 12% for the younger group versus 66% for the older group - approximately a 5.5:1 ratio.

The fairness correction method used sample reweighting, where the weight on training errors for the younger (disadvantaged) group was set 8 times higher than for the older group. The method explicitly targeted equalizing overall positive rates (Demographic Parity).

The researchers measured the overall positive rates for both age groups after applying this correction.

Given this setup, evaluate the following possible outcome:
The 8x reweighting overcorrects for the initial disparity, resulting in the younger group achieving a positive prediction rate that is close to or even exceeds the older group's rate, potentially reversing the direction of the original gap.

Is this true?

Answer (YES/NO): NO